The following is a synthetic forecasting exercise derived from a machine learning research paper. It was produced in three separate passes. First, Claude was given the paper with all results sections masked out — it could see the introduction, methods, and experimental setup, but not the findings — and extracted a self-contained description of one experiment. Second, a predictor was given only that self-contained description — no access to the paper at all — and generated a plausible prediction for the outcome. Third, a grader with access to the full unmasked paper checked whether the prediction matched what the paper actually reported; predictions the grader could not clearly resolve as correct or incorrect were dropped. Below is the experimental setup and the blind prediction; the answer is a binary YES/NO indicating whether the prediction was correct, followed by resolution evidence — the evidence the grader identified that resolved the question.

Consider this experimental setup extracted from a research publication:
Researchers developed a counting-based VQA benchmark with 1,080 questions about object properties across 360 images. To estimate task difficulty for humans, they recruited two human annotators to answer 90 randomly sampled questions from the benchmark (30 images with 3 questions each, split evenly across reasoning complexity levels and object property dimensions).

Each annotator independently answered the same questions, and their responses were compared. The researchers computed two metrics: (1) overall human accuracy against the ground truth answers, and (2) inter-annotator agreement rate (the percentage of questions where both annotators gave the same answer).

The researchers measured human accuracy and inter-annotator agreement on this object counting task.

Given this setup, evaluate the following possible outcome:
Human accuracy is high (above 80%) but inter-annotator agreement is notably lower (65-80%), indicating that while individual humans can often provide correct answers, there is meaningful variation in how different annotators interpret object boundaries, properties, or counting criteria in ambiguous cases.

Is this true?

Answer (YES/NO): NO